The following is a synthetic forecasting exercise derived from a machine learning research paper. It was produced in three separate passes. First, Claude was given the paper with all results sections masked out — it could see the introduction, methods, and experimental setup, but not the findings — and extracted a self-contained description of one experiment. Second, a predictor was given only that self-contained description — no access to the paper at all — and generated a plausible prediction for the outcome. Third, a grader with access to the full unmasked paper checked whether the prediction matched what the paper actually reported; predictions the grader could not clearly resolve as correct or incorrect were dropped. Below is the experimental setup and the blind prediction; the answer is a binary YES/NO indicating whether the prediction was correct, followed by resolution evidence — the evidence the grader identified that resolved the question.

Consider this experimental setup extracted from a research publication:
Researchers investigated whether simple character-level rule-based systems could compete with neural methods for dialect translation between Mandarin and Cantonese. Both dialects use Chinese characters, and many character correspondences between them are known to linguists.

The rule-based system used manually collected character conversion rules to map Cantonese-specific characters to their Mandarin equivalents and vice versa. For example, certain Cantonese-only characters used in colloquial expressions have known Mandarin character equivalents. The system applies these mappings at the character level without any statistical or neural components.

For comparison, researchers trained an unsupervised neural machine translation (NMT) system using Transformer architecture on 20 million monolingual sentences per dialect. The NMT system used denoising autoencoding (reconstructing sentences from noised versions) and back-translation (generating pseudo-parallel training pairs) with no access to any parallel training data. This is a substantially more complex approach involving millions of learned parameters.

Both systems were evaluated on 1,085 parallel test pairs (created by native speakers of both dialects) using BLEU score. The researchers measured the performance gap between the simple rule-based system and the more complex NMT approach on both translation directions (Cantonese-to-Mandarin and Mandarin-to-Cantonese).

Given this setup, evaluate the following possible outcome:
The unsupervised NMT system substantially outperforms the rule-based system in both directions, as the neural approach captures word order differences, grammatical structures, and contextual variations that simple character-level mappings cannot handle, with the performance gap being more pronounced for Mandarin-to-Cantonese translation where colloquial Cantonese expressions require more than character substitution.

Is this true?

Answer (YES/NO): NO